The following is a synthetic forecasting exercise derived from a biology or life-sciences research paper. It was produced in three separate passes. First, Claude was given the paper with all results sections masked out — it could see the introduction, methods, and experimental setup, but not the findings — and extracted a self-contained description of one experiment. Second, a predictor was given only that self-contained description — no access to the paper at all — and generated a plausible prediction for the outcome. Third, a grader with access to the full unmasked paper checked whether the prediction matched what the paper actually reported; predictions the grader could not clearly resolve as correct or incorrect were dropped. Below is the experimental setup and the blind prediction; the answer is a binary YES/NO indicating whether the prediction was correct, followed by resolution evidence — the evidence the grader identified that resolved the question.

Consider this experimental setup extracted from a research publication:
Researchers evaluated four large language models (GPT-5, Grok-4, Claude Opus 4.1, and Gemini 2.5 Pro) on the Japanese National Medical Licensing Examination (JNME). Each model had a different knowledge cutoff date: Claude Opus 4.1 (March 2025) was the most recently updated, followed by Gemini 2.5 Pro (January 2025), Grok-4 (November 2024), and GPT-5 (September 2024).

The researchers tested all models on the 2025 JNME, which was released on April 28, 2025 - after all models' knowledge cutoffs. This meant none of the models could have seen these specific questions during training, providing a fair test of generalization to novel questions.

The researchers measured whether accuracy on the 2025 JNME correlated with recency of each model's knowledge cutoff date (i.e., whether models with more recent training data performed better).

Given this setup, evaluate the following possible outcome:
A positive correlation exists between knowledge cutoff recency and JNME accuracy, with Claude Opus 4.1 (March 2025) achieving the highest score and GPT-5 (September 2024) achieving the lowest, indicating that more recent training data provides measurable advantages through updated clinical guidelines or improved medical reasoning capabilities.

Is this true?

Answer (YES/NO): NO